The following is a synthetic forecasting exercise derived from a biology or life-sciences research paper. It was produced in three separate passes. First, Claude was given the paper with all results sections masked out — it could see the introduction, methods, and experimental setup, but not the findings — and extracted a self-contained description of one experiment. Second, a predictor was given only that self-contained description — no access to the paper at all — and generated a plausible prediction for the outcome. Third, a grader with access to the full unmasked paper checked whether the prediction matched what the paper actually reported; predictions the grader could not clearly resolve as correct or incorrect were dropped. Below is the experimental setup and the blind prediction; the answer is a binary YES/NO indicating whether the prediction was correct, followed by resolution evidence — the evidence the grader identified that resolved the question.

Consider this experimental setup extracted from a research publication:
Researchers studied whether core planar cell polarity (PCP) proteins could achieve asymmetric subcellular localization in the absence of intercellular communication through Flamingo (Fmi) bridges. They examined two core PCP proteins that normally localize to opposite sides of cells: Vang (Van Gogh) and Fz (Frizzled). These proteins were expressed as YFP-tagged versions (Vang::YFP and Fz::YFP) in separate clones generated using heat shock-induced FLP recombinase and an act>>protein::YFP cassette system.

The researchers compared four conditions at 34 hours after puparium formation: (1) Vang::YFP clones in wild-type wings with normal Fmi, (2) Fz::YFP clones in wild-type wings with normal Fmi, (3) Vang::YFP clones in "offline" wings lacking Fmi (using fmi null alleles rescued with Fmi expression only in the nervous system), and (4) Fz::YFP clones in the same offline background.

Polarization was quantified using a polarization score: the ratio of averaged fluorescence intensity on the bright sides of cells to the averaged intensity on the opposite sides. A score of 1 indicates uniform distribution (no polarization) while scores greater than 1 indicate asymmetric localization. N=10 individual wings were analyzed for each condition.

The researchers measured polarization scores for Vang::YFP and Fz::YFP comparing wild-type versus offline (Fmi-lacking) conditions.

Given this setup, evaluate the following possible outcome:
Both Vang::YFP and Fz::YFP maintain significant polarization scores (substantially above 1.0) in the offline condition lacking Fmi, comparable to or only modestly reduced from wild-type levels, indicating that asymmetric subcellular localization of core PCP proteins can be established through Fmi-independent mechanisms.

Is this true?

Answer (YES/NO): YES